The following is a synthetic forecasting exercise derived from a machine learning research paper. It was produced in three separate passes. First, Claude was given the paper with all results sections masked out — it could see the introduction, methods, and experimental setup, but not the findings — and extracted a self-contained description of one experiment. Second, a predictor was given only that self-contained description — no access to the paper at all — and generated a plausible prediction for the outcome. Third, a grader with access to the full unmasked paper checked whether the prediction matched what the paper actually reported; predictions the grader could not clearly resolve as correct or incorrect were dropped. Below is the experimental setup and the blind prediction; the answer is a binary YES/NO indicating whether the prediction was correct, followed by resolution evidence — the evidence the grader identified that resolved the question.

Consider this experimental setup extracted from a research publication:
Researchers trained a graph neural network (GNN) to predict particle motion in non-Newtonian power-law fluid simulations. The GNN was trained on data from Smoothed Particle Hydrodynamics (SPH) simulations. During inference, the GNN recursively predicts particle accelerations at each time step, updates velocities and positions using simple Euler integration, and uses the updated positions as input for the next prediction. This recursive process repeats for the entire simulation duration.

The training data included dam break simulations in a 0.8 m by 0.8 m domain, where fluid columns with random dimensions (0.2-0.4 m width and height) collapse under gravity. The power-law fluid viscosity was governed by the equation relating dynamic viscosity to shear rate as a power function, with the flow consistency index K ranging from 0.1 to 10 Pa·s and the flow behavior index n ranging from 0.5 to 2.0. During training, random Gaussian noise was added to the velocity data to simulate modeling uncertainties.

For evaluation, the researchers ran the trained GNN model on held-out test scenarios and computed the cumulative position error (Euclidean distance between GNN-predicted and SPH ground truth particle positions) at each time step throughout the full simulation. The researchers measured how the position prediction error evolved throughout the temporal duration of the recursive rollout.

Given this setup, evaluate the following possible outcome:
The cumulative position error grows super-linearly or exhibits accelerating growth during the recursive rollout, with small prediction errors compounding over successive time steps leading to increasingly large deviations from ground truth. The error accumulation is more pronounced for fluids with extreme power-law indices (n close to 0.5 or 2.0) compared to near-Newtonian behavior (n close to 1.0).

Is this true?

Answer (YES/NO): NO